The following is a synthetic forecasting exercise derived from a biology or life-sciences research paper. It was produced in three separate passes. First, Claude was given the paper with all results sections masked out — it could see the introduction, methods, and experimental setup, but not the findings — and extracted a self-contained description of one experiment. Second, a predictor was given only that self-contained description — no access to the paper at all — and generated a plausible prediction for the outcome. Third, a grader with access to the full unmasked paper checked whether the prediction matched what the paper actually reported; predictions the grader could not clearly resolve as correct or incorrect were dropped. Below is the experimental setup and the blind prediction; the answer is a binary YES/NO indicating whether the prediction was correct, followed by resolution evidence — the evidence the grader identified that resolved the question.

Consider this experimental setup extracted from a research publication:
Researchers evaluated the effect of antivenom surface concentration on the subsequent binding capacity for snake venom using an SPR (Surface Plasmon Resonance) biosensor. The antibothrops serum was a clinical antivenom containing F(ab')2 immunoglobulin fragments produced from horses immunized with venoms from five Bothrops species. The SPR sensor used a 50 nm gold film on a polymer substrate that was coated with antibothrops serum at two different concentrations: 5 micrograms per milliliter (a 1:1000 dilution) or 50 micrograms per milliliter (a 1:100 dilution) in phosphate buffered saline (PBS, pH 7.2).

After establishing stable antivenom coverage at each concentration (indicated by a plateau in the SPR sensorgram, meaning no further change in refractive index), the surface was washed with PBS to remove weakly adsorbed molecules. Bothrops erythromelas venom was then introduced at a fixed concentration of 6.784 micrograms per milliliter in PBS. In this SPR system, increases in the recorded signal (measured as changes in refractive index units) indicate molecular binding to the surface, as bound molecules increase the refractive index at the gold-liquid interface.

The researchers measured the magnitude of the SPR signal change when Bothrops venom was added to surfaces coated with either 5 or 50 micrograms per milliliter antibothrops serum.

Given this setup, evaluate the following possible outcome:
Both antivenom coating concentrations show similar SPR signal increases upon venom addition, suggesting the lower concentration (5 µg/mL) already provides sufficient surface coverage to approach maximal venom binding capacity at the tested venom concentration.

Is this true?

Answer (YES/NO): NO